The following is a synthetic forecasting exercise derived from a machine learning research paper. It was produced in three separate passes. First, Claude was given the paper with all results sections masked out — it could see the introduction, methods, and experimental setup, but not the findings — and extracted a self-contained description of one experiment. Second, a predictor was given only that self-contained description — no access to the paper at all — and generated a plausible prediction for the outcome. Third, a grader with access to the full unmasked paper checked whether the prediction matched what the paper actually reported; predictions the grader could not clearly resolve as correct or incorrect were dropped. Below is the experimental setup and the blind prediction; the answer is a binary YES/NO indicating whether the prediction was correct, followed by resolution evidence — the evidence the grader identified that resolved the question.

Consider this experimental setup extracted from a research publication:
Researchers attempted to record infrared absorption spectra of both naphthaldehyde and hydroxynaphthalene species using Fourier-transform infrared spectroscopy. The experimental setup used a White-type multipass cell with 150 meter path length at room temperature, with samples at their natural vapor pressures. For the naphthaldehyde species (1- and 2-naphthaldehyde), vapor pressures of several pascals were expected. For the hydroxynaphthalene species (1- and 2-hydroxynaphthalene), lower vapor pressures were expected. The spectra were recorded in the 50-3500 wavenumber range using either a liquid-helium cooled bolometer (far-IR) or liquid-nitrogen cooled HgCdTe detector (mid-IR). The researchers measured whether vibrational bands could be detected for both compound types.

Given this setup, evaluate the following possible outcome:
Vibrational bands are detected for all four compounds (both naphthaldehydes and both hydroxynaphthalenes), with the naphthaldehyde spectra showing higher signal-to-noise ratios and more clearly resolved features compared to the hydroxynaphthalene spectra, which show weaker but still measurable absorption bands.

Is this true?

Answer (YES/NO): NO